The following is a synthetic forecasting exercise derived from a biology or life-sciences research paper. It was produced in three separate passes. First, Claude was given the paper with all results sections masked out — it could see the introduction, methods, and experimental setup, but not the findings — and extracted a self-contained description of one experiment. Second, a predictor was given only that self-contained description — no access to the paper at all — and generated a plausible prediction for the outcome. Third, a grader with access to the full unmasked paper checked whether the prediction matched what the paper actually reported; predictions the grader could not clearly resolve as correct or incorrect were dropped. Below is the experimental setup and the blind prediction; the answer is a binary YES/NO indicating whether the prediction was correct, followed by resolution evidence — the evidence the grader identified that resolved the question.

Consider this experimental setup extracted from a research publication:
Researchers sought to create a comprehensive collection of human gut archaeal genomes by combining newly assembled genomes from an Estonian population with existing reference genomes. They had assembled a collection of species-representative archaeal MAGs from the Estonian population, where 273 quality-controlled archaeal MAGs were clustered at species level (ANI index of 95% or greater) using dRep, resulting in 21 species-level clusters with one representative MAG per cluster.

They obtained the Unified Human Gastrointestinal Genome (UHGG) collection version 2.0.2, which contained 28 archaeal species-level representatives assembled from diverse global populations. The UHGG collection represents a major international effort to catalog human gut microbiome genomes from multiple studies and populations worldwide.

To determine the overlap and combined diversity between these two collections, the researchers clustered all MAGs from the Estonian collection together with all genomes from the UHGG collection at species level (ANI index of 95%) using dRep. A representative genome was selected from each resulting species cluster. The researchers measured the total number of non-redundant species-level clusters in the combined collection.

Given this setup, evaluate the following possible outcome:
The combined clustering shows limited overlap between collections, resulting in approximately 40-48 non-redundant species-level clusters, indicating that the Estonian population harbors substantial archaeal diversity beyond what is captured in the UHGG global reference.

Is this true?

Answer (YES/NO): NO